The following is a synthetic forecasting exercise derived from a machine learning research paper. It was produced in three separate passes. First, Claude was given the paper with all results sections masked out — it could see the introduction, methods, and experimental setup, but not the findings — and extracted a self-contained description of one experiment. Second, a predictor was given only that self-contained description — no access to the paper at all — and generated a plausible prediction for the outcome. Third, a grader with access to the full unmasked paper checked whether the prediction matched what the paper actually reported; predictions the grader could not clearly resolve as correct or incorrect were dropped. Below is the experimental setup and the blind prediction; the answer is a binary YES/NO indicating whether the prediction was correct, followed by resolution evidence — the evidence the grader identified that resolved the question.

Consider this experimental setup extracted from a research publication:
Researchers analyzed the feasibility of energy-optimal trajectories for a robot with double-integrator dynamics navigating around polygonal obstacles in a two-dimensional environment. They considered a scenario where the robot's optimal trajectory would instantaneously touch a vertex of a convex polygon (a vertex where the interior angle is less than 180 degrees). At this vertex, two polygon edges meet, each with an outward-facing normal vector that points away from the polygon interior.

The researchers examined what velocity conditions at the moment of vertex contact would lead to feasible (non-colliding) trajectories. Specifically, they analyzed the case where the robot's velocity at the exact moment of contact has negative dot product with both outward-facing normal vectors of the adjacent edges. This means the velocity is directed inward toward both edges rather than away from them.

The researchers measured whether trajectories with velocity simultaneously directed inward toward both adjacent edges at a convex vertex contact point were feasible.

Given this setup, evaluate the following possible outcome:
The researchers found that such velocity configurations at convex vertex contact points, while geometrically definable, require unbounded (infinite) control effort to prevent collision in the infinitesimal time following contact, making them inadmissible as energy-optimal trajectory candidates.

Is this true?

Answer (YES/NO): NO